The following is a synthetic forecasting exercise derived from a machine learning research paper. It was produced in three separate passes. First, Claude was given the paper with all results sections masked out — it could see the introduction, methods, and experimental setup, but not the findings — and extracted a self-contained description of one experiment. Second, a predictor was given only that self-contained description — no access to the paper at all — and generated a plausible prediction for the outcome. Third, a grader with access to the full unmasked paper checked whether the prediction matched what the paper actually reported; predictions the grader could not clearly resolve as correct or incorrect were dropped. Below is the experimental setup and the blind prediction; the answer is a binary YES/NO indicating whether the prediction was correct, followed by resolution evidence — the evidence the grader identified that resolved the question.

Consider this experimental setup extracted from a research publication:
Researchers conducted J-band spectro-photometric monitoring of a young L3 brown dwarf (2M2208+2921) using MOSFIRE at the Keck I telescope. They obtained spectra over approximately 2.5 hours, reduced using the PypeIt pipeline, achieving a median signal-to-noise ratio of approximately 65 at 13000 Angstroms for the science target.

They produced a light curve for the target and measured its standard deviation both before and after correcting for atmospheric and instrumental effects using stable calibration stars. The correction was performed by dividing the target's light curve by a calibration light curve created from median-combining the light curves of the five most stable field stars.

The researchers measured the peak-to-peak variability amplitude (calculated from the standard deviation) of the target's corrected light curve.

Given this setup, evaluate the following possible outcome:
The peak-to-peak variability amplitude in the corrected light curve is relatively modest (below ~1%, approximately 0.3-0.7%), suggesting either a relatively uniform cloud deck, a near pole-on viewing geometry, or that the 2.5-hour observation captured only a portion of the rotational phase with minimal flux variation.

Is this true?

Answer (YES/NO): NO